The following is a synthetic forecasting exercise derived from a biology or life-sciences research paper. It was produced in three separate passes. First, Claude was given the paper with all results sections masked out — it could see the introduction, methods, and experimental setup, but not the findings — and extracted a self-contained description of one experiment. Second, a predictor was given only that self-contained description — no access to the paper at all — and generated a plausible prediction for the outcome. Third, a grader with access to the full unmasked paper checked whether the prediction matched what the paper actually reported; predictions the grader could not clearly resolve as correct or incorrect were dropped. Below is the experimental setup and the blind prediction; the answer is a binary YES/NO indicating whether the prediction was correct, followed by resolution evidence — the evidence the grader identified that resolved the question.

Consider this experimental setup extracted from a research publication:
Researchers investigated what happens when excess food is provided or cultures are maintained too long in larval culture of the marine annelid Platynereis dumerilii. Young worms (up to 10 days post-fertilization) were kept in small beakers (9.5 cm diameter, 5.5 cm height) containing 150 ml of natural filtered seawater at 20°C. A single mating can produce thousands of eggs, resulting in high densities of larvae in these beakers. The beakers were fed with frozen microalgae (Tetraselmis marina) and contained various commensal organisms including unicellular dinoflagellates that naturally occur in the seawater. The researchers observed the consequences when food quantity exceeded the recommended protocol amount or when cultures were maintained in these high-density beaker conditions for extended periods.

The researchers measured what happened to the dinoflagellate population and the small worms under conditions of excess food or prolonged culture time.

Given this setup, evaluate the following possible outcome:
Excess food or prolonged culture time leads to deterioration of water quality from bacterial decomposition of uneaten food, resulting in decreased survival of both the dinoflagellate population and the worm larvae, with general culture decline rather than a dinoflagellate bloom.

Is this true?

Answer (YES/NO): NO